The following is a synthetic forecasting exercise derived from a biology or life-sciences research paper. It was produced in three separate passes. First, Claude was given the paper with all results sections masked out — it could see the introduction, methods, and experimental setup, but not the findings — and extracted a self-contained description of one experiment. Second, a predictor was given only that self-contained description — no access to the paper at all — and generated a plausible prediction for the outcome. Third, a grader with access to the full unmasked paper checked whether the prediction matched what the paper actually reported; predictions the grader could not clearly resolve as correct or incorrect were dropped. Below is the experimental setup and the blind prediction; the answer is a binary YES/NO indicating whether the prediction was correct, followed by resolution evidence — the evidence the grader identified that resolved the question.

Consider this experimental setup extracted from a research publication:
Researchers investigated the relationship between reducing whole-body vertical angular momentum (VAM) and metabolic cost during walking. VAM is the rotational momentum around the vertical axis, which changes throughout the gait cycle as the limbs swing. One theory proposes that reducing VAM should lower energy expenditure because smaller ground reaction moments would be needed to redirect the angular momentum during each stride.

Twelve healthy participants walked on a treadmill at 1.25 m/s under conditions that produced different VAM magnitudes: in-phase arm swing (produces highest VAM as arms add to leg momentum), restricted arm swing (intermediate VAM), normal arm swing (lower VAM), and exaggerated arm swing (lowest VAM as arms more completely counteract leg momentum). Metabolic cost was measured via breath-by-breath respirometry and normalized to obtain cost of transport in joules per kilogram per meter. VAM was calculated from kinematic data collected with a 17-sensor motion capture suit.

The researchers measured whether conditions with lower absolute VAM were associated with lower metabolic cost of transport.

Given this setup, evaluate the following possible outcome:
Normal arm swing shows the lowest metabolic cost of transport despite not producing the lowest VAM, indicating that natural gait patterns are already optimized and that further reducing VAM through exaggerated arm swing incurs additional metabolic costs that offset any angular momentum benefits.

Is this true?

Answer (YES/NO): NO